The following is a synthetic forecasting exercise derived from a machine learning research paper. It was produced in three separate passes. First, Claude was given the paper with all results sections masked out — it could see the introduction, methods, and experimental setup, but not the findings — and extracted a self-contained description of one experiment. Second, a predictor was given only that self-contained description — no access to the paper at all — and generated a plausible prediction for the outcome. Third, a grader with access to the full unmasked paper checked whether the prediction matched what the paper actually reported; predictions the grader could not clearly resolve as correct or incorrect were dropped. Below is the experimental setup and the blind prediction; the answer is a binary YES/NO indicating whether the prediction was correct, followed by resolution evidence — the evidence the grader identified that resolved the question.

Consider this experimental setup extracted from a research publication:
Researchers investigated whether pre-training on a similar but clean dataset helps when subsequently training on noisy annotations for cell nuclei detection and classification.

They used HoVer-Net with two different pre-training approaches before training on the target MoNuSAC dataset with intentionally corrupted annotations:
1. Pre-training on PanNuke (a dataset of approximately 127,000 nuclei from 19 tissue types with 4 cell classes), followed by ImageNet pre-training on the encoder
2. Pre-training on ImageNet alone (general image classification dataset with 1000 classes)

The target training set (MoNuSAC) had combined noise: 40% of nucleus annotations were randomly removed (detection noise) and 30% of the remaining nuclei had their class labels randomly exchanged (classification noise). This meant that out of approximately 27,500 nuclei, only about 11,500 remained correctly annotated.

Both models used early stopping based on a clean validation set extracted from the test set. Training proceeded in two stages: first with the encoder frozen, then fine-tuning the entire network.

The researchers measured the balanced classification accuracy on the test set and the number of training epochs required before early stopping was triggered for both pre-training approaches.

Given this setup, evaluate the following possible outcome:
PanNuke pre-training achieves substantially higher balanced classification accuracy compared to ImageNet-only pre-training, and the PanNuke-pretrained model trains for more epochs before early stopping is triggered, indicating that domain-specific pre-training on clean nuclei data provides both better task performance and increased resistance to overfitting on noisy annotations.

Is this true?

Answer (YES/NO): NO